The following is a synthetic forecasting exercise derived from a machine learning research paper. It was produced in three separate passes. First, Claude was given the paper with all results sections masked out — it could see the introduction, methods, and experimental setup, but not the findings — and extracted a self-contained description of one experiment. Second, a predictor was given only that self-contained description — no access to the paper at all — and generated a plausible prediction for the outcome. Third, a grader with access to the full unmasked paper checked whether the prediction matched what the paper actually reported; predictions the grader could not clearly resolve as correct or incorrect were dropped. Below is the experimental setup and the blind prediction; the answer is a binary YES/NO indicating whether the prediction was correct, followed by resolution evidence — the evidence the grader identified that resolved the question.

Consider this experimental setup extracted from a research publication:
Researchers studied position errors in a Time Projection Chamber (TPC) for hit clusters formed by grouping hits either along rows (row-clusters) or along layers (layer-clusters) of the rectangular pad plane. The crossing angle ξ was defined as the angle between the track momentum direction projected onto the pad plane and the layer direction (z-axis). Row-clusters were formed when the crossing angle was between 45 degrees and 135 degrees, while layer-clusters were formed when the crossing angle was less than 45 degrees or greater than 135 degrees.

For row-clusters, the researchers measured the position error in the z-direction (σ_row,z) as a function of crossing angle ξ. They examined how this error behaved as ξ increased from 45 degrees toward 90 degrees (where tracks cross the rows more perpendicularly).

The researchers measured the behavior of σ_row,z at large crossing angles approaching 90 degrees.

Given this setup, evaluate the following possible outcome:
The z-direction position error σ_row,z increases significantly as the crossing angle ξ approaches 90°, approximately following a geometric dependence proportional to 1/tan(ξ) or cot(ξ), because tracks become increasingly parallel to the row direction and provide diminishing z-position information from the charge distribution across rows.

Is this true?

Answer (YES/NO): NO